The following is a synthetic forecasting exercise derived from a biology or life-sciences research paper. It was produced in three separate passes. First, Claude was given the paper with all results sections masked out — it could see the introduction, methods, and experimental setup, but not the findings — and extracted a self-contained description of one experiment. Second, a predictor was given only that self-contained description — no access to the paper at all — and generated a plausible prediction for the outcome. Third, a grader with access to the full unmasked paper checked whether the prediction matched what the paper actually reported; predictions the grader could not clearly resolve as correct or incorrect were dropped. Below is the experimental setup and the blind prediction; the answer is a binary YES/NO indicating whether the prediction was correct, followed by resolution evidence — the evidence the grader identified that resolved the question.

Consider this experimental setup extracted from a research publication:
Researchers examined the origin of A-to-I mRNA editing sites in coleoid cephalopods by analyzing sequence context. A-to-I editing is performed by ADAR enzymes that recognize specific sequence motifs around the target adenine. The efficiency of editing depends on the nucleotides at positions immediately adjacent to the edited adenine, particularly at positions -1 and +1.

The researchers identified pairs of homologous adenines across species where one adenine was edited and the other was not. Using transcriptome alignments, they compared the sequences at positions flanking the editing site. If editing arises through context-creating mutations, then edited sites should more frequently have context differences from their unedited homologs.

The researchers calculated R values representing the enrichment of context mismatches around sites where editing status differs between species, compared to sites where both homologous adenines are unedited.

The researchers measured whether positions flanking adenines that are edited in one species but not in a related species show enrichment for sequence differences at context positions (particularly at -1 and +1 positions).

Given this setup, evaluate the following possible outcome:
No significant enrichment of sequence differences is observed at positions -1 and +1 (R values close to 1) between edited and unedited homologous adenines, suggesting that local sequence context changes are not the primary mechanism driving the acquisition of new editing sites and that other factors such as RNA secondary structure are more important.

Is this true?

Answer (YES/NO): NO